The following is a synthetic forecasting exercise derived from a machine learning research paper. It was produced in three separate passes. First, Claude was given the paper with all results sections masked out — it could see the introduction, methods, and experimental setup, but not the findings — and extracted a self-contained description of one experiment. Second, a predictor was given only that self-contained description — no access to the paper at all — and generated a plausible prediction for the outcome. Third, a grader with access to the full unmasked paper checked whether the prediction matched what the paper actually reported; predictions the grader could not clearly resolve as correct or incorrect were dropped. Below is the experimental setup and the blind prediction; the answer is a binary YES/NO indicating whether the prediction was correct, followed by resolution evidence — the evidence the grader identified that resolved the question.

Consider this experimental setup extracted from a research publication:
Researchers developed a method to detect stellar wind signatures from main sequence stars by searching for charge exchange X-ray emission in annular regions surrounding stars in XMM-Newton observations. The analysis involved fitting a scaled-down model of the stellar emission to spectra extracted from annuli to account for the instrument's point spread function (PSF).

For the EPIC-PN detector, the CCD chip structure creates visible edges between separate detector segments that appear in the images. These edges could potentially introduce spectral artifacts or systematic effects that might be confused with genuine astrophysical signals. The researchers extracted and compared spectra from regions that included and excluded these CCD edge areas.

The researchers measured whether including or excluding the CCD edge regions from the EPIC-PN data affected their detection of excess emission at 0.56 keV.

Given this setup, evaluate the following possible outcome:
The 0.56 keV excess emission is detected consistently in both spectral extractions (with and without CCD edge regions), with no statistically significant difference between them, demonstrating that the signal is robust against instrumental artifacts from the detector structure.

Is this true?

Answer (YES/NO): YES